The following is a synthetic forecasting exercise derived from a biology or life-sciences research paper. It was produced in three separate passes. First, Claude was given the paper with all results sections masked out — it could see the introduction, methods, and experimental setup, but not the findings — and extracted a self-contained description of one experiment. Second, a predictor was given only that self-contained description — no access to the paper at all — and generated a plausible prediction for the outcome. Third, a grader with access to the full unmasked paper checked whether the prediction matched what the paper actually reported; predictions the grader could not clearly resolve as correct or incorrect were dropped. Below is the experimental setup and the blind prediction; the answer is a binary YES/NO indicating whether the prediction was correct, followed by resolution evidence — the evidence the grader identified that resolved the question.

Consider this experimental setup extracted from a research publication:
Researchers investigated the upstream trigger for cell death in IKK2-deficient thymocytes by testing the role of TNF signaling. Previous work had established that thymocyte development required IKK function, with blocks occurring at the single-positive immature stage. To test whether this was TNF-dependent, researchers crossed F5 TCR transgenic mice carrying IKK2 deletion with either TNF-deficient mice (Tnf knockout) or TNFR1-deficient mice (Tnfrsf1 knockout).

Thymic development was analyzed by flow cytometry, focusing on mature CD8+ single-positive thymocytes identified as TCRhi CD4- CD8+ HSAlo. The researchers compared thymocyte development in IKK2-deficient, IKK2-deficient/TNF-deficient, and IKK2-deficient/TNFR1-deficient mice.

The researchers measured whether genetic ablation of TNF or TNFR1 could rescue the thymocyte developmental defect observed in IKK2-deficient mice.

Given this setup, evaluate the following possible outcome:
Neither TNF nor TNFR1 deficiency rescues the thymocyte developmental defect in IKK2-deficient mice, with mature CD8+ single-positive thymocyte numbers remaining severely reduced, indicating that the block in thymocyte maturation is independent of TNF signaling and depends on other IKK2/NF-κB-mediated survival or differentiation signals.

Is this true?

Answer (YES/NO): NO